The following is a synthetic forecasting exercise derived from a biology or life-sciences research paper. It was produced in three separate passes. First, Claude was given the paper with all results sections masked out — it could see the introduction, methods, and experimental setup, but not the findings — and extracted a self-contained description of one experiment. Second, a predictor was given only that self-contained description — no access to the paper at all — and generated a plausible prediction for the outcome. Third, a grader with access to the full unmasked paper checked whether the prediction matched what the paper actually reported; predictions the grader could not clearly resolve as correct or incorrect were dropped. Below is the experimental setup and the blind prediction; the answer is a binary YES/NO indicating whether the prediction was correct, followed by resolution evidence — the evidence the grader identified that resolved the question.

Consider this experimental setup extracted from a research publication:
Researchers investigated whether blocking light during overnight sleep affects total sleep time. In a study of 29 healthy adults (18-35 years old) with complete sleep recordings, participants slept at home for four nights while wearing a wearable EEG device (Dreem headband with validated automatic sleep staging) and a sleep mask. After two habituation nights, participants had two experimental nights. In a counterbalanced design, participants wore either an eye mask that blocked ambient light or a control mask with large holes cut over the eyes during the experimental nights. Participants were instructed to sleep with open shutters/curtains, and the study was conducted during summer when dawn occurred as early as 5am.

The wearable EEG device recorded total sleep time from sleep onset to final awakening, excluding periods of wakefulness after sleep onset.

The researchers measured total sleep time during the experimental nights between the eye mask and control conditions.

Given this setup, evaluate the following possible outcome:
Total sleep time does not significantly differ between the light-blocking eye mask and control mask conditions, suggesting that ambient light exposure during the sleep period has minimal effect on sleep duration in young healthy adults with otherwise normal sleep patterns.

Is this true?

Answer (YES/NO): YES